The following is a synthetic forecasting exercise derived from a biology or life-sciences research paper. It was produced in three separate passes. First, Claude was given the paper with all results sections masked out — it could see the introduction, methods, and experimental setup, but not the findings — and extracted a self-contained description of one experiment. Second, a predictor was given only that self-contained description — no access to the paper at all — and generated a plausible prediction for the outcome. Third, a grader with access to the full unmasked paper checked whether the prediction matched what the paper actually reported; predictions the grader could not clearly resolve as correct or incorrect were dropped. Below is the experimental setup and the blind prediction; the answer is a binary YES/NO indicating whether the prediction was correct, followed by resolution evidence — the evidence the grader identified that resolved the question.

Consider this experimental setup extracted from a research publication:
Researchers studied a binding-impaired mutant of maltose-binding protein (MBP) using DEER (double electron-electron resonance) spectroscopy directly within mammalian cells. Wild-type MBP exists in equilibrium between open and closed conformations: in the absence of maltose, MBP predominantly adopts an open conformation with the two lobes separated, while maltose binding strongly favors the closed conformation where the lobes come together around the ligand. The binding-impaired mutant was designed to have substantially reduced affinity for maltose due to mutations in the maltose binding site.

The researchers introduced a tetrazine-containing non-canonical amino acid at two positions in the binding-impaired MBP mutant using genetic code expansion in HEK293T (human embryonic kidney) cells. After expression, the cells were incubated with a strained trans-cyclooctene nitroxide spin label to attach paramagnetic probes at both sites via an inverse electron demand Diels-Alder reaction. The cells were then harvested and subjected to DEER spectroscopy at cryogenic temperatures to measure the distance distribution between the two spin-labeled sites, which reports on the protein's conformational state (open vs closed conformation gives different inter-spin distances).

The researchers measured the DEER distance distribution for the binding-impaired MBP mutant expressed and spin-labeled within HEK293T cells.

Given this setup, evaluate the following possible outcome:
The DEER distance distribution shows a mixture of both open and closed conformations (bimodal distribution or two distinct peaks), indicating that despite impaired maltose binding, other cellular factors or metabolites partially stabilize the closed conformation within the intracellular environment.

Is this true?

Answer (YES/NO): NO